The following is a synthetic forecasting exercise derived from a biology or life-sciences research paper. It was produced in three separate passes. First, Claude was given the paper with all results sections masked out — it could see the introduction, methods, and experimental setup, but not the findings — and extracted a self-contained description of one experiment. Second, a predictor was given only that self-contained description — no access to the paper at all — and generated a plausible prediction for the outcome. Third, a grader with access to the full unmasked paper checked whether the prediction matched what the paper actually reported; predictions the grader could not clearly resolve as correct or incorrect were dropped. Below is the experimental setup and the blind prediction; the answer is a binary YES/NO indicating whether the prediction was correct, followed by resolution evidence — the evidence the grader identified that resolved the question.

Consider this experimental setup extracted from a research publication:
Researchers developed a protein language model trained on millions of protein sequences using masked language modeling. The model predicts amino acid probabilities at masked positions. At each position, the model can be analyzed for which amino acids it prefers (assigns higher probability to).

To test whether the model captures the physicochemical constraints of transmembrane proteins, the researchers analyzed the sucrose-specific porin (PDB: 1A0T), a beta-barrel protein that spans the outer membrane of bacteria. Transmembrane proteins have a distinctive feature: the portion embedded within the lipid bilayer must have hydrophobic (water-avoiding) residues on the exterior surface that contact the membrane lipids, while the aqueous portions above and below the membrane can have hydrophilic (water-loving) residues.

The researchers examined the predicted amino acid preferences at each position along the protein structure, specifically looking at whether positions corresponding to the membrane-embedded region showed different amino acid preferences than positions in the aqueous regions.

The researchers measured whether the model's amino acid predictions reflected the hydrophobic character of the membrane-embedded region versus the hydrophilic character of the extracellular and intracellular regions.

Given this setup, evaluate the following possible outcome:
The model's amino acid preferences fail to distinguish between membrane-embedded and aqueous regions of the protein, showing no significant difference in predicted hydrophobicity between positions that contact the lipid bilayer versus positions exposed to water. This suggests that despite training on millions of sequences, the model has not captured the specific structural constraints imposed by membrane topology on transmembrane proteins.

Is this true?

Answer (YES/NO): NO